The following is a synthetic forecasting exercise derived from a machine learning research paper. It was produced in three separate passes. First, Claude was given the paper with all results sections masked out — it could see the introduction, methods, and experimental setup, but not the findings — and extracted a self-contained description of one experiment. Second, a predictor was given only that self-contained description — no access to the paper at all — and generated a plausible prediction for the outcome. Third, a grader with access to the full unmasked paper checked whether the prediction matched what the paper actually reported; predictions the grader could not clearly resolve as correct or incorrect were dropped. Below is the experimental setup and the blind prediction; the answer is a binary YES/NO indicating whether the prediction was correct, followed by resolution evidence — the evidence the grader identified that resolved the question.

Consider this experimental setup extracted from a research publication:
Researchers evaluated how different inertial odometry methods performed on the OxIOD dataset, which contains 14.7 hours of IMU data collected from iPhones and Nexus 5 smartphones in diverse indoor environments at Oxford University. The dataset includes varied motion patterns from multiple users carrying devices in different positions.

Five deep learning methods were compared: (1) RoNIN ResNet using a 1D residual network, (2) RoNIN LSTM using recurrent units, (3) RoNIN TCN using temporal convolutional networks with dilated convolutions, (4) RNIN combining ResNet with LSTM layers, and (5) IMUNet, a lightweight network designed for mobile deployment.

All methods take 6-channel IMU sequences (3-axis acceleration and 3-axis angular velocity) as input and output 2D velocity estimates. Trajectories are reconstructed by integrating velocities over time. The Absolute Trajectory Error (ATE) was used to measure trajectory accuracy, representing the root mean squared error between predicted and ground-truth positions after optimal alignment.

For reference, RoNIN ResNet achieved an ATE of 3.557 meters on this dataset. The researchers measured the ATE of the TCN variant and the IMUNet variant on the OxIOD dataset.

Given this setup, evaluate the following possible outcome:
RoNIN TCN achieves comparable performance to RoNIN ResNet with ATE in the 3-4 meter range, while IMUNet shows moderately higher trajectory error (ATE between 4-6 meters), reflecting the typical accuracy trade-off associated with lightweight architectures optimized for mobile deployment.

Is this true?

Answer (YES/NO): NO